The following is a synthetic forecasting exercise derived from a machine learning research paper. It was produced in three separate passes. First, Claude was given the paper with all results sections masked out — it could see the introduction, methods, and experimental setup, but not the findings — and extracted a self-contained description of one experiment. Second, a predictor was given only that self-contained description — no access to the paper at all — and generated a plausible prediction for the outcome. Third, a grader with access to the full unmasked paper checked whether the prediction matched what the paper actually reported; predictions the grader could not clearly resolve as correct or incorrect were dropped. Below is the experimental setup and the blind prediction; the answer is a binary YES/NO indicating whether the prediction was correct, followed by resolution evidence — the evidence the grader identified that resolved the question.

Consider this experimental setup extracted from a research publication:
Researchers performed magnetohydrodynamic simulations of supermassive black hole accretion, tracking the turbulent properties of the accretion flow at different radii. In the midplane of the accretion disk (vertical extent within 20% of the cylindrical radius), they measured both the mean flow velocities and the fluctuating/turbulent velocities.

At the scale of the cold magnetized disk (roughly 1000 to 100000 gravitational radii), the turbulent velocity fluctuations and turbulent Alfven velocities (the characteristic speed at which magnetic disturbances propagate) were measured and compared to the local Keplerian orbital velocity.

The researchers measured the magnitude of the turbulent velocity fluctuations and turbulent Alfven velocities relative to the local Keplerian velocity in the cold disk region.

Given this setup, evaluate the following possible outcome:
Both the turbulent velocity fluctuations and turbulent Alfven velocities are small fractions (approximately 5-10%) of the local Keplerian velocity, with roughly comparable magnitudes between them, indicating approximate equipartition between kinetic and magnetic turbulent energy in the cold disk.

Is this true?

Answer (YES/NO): NO